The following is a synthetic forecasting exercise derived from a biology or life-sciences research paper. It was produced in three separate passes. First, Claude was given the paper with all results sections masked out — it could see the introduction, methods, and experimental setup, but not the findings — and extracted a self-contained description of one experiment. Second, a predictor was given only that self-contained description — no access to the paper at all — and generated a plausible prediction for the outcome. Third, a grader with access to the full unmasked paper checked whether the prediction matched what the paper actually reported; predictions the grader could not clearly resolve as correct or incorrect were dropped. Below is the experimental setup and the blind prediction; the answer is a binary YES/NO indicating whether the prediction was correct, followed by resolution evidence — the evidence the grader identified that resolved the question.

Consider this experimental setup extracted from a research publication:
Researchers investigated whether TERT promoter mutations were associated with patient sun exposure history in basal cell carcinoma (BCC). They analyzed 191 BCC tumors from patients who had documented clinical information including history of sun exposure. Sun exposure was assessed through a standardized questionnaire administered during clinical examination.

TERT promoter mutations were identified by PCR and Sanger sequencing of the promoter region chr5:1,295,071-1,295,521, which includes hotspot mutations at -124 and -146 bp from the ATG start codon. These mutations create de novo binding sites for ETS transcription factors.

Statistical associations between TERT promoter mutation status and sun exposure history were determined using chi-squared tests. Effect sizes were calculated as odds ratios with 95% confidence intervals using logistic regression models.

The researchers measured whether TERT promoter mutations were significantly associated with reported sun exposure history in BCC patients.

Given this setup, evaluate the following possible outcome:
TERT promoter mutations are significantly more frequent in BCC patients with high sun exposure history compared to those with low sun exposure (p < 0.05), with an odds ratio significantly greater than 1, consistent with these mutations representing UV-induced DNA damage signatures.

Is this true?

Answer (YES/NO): NO